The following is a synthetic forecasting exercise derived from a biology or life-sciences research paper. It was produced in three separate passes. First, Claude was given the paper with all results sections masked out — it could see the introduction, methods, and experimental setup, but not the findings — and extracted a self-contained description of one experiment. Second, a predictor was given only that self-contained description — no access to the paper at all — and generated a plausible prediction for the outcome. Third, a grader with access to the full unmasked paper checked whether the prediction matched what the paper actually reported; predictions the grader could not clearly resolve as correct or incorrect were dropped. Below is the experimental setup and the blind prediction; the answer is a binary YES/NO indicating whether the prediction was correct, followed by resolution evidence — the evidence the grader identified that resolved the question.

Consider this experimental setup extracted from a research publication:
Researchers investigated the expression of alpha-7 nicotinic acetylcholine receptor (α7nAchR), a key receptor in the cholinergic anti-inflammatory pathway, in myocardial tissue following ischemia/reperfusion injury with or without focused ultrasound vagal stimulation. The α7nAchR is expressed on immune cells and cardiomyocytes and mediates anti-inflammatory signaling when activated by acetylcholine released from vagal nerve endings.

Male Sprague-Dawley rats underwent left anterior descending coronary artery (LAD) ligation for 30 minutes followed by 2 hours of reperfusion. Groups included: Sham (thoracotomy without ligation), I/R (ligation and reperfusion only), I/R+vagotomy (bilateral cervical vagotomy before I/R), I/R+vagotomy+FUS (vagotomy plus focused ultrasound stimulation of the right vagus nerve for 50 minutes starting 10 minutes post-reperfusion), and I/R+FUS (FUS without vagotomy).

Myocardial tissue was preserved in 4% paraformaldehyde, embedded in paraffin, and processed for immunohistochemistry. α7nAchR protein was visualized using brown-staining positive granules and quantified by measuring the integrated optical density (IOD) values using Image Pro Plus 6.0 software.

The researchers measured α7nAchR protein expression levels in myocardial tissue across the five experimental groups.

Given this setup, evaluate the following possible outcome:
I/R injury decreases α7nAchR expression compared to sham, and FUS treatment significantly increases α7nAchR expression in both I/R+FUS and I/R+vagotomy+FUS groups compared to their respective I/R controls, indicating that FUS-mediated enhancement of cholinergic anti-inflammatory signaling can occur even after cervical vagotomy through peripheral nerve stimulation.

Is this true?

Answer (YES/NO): NO